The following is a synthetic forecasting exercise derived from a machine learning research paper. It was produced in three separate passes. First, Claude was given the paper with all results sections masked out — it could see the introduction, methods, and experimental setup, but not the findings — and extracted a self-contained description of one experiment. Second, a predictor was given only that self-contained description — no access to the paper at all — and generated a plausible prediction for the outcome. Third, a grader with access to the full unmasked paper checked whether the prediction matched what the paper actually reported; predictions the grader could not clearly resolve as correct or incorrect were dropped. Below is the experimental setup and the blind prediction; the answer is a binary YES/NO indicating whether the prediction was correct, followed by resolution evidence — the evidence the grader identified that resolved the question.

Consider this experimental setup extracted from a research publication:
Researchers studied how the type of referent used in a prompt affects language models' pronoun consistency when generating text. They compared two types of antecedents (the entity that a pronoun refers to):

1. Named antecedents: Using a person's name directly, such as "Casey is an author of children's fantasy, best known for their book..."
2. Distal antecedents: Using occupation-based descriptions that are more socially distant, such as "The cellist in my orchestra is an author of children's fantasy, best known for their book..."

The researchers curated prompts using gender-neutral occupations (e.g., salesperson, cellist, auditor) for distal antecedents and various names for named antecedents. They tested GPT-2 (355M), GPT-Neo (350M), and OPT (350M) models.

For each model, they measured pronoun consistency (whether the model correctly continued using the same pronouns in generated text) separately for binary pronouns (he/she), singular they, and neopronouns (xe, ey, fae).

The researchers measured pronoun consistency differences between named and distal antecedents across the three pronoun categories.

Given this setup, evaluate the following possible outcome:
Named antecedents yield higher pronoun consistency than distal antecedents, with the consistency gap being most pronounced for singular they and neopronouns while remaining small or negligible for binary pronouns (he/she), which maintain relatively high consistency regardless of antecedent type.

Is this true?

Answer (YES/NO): NO